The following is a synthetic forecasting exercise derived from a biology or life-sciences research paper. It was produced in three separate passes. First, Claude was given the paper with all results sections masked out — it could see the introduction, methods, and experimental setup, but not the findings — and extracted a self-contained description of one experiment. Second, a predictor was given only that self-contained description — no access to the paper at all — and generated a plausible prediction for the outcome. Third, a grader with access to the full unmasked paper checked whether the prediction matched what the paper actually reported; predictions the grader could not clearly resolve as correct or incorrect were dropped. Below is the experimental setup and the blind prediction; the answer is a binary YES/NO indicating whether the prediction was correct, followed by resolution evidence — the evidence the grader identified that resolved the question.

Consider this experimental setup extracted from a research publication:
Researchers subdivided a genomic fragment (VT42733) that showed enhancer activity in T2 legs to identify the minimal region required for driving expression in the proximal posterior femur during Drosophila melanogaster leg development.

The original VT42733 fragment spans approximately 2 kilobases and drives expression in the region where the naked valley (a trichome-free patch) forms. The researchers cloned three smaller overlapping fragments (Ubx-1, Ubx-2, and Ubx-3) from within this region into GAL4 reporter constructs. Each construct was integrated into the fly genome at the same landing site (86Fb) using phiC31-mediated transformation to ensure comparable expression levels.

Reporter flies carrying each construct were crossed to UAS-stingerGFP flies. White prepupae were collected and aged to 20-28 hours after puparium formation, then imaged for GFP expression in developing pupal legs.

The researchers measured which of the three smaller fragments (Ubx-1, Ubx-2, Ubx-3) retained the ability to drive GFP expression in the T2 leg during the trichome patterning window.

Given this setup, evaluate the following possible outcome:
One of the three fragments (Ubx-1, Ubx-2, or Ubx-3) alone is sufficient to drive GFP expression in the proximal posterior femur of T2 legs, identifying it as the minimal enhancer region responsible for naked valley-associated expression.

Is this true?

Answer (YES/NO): NO